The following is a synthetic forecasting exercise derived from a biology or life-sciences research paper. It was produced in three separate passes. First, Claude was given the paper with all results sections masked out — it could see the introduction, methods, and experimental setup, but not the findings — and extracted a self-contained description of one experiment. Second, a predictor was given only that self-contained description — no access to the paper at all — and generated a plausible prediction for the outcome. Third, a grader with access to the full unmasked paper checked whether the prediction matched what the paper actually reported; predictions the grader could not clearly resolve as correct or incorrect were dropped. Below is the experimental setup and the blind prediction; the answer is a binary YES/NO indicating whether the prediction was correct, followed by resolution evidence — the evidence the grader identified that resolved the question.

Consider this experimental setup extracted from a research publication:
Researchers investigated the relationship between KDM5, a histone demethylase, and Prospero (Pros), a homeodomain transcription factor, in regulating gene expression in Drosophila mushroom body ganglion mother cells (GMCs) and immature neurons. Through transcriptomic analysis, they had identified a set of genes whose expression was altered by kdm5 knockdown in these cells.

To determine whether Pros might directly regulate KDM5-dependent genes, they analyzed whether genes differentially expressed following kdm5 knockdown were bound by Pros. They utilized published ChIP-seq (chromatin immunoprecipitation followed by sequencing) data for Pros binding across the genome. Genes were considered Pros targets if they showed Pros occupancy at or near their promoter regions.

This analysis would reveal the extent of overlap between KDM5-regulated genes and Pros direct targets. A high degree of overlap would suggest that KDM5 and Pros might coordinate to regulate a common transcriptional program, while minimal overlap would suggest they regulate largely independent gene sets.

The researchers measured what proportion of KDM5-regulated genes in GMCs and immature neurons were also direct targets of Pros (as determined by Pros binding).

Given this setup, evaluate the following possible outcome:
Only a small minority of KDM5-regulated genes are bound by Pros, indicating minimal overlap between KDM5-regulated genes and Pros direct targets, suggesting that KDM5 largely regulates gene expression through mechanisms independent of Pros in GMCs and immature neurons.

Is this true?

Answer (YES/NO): NO